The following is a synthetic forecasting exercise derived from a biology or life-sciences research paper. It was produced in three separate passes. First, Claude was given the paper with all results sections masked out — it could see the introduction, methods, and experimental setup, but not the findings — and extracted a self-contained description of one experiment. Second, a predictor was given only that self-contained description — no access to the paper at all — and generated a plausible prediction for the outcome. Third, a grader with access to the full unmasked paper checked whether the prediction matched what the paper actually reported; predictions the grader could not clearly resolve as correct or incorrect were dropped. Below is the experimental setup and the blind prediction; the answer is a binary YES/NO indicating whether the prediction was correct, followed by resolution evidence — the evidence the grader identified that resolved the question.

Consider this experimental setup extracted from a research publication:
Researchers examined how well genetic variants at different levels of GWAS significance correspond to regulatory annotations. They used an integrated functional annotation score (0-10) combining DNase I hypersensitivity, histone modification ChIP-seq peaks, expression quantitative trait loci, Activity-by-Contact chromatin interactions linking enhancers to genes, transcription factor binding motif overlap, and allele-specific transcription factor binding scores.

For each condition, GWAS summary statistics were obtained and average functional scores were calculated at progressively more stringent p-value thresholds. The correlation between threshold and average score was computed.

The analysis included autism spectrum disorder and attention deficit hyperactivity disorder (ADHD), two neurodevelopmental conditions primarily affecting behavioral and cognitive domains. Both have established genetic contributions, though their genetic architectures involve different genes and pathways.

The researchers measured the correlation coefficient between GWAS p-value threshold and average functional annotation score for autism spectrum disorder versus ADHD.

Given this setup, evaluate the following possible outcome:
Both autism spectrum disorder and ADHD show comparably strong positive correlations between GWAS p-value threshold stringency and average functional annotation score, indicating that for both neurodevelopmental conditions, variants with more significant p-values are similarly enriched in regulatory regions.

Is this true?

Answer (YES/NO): NO